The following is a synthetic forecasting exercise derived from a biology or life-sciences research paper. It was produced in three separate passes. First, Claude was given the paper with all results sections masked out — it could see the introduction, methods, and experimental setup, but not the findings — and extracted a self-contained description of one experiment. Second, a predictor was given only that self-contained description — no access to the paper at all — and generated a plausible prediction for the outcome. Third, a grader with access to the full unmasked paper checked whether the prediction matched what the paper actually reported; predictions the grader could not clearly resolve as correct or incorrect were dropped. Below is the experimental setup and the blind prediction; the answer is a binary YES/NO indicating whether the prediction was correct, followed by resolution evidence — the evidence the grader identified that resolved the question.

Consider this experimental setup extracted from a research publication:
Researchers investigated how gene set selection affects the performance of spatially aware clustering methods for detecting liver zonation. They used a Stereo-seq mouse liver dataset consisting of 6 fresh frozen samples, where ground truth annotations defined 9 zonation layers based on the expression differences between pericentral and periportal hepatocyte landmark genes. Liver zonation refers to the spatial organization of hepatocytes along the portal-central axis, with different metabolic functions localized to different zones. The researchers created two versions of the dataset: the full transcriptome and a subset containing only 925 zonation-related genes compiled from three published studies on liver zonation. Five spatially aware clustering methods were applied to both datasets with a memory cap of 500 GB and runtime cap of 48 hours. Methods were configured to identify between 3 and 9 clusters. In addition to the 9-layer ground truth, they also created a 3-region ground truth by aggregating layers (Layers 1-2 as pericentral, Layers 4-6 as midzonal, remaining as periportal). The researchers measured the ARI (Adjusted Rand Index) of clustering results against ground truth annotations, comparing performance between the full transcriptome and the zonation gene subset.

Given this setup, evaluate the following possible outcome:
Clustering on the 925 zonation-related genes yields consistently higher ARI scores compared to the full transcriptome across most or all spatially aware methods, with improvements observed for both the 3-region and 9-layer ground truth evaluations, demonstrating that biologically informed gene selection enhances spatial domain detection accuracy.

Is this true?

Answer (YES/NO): NO